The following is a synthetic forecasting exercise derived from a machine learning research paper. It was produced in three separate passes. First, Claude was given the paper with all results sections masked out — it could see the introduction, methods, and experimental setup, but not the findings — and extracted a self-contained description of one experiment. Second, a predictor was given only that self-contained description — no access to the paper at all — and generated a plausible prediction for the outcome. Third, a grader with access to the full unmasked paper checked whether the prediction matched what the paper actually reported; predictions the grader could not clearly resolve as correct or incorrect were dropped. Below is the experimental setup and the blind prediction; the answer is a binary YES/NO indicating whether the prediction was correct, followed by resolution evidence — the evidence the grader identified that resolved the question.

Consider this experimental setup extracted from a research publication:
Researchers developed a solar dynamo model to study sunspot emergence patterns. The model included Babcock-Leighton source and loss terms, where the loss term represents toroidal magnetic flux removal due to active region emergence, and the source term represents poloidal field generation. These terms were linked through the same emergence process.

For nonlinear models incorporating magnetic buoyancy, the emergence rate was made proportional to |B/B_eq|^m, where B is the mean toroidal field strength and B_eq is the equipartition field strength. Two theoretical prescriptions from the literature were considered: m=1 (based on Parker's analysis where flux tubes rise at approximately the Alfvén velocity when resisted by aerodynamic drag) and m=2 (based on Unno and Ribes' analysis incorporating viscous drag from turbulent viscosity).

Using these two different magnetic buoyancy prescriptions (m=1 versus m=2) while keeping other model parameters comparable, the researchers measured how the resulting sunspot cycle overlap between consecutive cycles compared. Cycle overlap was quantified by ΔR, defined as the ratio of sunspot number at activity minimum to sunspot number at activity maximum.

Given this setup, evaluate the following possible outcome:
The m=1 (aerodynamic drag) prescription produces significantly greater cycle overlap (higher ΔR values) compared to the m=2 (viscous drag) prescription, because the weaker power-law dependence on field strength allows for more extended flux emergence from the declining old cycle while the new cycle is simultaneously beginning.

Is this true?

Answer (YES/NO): YES